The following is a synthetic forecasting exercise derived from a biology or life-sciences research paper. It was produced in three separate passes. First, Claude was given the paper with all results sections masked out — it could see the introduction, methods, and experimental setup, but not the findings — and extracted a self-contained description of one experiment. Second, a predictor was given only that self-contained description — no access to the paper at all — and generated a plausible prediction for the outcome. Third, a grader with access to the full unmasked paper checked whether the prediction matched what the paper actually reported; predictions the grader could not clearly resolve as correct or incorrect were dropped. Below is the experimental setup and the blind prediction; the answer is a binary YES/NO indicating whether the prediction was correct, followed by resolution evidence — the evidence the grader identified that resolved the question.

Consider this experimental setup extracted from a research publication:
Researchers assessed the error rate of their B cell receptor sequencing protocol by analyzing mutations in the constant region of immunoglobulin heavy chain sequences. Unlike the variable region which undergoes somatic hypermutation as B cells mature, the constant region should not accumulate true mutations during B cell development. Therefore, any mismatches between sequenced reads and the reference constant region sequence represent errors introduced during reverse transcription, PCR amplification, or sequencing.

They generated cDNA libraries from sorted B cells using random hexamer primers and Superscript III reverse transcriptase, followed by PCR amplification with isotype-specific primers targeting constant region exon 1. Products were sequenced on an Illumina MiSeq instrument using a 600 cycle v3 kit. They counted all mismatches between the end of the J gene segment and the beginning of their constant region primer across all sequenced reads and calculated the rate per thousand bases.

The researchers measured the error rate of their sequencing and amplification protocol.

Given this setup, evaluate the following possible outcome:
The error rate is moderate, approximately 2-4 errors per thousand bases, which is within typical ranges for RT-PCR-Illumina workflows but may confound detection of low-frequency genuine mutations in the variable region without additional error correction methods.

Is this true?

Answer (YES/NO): NO